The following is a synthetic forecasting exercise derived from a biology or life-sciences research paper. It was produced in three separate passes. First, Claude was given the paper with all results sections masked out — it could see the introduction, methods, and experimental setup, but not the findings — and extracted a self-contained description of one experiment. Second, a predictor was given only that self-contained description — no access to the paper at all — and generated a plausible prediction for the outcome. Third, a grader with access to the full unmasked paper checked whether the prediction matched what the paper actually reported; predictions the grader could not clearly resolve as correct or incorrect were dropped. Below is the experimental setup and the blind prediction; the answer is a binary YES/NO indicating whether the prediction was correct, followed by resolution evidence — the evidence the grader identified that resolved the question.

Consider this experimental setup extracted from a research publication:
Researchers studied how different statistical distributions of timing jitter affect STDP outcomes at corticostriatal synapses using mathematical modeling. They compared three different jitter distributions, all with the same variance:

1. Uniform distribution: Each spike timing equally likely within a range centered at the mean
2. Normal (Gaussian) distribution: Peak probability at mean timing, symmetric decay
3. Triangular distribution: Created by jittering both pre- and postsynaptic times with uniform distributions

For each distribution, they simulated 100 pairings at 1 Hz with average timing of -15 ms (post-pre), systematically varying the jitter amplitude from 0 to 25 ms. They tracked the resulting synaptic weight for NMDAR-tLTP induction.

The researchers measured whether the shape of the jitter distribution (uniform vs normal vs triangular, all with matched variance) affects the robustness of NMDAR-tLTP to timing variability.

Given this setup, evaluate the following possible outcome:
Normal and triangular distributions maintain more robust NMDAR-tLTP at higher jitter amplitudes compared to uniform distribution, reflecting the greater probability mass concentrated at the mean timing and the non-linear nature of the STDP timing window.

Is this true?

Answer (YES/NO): NO